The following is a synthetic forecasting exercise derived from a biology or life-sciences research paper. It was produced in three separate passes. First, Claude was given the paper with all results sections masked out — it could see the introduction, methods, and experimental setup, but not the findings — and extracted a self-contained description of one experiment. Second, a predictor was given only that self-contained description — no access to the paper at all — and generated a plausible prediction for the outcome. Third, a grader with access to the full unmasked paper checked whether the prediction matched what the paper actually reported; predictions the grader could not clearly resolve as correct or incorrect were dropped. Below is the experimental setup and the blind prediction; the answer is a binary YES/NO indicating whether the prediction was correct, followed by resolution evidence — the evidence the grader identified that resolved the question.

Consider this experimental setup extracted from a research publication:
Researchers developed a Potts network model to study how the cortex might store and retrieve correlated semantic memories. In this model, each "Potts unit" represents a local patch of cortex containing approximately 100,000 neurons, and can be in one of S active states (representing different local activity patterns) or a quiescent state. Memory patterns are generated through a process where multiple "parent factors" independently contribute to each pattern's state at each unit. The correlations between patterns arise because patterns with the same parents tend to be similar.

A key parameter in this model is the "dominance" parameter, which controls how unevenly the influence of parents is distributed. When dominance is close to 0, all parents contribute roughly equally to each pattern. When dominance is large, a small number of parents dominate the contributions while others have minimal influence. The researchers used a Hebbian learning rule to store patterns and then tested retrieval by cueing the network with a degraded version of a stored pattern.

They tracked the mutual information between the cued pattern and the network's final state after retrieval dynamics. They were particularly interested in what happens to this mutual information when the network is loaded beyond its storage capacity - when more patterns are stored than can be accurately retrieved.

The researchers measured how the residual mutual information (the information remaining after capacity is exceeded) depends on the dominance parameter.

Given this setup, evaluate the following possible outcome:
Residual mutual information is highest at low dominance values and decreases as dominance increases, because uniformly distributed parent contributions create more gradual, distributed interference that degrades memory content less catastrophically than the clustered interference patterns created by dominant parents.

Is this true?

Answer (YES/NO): NO